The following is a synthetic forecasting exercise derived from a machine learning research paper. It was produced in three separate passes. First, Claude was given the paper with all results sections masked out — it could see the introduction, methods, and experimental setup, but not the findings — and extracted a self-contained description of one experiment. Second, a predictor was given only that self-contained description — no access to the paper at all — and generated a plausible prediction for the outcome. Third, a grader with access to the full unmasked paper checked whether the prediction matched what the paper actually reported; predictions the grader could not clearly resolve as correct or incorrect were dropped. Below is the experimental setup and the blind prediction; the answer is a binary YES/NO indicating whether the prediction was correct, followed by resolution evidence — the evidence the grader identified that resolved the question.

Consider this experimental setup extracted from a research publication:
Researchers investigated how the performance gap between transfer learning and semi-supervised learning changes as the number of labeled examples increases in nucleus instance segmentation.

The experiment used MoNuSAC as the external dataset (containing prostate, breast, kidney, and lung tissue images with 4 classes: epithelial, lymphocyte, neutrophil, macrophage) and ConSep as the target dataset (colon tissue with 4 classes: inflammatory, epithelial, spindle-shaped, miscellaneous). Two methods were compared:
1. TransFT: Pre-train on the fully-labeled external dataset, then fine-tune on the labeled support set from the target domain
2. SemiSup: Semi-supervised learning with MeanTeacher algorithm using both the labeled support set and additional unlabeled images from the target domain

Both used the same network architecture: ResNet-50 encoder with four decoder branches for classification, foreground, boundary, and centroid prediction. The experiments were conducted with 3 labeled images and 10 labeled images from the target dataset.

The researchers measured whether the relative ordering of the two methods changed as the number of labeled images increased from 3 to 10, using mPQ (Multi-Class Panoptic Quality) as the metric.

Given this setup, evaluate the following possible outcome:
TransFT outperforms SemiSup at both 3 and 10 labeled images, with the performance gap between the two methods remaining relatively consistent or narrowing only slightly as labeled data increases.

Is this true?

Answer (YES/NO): NO